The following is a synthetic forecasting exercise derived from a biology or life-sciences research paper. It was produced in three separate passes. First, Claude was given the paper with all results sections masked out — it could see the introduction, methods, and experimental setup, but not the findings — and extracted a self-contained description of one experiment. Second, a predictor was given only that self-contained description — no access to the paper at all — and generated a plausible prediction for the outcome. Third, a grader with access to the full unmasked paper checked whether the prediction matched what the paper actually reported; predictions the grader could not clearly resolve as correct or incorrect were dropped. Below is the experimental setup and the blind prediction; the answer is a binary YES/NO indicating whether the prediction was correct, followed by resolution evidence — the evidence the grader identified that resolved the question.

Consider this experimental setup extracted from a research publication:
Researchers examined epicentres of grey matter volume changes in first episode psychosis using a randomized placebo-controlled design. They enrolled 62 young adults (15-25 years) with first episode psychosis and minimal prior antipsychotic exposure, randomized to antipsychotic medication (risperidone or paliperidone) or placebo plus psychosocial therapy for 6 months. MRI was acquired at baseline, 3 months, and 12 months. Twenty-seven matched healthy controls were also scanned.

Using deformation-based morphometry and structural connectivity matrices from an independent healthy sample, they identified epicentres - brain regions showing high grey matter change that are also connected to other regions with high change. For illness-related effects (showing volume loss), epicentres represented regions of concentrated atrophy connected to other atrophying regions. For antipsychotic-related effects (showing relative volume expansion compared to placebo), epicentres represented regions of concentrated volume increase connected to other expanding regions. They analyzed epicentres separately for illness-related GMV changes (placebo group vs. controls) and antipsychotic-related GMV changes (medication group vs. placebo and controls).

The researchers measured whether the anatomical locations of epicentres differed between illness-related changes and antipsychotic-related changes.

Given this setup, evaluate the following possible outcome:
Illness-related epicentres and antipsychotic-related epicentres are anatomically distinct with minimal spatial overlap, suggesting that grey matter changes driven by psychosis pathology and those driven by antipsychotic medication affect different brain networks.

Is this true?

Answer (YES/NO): YES